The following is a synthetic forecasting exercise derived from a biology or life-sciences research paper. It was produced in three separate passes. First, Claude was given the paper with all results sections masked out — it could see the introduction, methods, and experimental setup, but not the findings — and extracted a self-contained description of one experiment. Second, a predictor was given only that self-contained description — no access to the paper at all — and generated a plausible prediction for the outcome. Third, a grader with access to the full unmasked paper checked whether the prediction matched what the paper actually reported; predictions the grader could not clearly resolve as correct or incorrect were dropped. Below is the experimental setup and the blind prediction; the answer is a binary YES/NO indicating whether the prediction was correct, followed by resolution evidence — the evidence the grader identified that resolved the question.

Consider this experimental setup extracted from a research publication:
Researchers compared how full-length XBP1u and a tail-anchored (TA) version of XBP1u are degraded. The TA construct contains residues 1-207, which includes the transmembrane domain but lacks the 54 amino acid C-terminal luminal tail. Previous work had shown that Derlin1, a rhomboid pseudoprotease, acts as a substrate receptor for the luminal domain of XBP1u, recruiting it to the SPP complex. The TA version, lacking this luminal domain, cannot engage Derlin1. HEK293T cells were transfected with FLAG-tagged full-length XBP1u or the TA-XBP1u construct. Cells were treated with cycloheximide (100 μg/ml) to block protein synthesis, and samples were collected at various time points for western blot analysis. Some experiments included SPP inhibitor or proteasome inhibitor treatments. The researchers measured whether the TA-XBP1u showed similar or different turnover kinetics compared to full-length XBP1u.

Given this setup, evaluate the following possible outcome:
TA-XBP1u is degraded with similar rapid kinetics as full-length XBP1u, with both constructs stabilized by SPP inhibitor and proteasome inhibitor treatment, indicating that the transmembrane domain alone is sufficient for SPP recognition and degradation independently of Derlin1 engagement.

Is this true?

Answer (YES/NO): NO